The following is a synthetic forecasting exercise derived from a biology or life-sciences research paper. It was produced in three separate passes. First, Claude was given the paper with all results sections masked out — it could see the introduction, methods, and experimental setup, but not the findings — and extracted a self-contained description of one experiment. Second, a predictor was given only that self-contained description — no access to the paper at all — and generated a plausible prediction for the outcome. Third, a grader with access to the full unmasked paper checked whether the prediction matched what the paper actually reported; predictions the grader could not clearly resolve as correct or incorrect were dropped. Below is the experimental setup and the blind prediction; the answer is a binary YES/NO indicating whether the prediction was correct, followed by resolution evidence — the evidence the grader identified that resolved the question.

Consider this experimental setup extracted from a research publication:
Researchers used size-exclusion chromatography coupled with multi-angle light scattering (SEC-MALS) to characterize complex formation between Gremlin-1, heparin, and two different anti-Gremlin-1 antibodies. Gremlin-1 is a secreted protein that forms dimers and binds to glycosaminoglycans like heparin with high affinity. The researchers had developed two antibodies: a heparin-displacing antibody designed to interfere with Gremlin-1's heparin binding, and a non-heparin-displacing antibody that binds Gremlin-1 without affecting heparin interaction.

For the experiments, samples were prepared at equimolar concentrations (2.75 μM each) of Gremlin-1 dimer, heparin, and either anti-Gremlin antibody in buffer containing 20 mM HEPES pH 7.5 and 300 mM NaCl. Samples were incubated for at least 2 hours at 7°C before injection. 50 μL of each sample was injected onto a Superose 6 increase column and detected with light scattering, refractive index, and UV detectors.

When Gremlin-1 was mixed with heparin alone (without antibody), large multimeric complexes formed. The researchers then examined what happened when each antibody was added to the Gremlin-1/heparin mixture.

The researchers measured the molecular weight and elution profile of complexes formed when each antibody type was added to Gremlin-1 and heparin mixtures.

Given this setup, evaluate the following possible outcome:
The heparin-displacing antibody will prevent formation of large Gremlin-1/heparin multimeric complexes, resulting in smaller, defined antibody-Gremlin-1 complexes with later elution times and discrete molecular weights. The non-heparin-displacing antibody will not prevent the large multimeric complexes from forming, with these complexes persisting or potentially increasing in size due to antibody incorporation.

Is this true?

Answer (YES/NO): YES